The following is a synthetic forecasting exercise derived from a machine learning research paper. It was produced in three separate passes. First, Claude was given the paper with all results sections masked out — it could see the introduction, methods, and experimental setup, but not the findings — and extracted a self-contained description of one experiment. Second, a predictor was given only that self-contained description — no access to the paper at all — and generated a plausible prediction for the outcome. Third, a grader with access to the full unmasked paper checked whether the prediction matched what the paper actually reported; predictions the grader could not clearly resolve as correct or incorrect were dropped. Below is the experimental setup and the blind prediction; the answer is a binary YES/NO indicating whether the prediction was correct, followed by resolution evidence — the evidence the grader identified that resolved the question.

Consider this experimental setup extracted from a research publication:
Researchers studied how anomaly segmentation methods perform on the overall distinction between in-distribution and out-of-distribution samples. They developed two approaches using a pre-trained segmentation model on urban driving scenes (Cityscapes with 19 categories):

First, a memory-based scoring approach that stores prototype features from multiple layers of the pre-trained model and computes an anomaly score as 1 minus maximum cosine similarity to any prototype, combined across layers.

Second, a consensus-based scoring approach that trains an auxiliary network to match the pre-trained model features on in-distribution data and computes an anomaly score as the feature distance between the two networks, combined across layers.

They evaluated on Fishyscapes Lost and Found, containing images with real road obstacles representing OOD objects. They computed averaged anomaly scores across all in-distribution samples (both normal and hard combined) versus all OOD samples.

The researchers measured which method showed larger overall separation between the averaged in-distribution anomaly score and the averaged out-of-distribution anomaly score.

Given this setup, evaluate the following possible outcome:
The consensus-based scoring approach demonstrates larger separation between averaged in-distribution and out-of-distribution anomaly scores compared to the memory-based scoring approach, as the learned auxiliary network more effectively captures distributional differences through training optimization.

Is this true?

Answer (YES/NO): NO